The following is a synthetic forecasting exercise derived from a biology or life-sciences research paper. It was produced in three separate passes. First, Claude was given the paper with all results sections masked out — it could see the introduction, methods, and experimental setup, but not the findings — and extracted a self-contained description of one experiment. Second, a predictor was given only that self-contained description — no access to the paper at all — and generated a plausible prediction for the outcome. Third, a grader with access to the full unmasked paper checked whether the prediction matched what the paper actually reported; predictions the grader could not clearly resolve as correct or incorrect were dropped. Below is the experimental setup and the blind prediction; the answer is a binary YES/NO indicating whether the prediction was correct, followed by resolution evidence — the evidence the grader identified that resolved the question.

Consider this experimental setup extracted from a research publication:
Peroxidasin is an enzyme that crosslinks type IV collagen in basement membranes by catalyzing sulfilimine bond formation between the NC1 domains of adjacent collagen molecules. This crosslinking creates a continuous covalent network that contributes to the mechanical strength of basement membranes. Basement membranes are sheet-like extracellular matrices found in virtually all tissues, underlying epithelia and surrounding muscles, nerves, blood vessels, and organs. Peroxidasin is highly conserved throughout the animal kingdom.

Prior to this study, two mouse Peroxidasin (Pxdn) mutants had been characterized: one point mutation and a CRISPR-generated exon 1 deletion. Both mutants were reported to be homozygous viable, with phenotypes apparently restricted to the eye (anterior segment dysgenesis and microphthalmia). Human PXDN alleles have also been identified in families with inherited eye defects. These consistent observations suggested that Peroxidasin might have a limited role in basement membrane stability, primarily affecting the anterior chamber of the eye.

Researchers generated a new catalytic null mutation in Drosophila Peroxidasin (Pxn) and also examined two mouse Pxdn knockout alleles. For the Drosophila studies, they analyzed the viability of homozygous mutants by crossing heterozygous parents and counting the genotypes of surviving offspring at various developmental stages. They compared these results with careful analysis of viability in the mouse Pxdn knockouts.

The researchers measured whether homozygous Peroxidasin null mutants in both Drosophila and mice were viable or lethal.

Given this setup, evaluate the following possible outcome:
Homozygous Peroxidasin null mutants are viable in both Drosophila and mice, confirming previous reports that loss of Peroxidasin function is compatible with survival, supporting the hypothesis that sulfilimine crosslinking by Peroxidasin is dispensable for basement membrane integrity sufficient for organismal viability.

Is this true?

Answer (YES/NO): NO